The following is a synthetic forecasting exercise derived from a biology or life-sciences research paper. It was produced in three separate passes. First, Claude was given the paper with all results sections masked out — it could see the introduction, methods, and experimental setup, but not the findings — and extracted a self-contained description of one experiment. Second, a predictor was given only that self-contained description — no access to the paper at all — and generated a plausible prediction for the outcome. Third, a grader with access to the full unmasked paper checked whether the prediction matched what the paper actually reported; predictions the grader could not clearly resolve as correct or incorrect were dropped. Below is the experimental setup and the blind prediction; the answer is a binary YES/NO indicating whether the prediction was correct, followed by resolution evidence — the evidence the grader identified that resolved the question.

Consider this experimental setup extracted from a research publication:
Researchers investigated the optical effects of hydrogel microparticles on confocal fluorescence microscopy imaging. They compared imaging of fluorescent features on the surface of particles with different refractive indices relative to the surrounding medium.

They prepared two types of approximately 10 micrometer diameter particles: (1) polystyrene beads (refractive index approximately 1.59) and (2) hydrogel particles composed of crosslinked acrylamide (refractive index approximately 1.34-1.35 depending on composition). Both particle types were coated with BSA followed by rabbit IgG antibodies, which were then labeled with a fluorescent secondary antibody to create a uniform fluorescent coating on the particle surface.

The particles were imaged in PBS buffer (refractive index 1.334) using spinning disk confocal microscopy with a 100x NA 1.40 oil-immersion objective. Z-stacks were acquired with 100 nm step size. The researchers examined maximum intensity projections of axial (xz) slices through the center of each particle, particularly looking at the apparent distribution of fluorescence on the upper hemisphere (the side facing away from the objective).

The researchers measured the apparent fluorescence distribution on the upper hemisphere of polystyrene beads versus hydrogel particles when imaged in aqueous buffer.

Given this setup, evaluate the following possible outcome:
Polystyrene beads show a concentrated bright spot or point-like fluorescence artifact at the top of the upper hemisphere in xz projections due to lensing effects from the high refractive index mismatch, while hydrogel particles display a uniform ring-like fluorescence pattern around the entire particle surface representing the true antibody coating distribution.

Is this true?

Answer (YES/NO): NO